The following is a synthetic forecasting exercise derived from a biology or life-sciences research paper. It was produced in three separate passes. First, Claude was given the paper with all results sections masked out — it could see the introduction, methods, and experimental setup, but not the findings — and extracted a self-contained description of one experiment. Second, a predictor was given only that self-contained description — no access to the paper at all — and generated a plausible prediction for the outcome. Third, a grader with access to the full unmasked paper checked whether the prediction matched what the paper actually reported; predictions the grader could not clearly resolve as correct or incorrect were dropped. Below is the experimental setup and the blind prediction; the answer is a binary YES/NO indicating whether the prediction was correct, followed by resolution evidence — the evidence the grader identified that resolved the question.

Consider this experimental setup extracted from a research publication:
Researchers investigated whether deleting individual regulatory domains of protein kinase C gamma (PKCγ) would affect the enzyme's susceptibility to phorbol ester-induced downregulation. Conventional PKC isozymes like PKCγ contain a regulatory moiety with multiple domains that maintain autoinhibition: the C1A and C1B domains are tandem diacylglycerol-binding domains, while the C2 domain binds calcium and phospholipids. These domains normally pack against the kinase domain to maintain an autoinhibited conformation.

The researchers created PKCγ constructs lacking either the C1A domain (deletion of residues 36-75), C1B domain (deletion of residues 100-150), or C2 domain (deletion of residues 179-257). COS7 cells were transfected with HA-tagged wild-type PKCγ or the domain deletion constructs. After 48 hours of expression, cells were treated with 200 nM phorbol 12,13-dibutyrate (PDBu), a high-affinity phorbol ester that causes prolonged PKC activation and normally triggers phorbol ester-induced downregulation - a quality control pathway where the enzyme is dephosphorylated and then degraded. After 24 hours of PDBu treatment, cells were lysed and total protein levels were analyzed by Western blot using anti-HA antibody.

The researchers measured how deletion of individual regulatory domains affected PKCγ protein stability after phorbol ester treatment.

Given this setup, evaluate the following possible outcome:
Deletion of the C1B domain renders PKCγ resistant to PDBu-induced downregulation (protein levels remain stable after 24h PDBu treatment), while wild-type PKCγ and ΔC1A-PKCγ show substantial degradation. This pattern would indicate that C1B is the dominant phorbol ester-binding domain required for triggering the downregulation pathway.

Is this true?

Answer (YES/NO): YES